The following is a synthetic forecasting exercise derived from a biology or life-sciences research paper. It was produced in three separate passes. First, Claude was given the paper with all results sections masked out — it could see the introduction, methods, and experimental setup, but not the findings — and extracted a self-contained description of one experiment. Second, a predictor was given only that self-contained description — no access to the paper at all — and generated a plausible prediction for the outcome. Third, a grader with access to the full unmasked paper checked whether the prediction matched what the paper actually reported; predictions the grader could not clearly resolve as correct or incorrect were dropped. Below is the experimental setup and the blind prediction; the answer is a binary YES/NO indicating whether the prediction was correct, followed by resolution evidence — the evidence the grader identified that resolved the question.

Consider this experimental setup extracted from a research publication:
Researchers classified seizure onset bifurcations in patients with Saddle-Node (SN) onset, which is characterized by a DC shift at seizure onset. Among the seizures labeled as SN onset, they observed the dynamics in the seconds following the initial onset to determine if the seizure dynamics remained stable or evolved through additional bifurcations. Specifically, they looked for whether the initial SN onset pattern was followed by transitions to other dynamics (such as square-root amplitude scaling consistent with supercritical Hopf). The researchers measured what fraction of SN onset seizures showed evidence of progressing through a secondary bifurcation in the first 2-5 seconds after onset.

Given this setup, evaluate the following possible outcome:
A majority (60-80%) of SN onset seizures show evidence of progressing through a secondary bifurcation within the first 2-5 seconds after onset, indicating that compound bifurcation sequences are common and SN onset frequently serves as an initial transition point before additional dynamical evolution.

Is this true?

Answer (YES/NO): NO